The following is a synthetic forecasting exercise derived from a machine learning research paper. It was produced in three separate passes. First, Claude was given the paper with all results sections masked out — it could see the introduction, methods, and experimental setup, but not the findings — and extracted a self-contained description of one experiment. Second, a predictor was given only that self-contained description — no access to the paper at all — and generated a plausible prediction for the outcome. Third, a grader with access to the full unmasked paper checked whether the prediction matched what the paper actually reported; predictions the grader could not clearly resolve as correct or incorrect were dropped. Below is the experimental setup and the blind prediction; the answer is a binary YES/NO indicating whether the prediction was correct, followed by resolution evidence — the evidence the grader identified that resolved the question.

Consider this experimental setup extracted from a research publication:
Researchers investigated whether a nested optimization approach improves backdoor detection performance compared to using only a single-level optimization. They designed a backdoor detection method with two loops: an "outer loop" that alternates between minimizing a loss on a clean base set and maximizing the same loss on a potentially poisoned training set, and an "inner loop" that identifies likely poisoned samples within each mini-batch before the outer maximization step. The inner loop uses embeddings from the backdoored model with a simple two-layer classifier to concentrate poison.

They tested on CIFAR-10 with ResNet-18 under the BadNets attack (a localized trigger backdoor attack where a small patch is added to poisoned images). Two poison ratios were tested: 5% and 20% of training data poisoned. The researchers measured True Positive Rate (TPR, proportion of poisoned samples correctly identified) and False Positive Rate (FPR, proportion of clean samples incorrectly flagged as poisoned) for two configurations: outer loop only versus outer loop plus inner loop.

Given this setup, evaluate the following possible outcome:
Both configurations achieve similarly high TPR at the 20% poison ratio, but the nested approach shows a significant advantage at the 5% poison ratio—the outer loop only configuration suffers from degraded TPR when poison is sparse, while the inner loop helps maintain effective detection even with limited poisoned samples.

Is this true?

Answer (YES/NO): YES